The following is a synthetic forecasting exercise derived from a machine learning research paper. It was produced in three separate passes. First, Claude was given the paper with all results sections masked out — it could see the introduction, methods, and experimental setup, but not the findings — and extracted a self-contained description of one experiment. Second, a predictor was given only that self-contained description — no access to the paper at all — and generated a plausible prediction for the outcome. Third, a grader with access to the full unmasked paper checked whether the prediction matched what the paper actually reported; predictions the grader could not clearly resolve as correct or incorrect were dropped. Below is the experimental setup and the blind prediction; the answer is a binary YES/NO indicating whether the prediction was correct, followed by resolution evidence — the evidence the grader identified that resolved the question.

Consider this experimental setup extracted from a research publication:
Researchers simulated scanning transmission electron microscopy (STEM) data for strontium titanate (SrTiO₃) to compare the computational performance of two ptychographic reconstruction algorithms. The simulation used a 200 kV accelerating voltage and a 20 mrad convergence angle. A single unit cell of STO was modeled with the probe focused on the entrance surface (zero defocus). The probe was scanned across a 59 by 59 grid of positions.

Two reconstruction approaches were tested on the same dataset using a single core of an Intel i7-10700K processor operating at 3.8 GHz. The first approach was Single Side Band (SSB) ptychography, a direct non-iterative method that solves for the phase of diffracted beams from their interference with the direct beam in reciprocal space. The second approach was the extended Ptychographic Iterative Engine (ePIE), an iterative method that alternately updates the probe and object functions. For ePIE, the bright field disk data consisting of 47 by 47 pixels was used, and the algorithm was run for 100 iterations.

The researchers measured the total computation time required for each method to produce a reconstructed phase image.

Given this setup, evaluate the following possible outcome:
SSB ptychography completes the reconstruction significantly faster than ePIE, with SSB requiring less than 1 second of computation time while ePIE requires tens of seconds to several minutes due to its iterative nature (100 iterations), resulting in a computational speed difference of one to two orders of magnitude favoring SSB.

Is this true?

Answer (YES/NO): NO